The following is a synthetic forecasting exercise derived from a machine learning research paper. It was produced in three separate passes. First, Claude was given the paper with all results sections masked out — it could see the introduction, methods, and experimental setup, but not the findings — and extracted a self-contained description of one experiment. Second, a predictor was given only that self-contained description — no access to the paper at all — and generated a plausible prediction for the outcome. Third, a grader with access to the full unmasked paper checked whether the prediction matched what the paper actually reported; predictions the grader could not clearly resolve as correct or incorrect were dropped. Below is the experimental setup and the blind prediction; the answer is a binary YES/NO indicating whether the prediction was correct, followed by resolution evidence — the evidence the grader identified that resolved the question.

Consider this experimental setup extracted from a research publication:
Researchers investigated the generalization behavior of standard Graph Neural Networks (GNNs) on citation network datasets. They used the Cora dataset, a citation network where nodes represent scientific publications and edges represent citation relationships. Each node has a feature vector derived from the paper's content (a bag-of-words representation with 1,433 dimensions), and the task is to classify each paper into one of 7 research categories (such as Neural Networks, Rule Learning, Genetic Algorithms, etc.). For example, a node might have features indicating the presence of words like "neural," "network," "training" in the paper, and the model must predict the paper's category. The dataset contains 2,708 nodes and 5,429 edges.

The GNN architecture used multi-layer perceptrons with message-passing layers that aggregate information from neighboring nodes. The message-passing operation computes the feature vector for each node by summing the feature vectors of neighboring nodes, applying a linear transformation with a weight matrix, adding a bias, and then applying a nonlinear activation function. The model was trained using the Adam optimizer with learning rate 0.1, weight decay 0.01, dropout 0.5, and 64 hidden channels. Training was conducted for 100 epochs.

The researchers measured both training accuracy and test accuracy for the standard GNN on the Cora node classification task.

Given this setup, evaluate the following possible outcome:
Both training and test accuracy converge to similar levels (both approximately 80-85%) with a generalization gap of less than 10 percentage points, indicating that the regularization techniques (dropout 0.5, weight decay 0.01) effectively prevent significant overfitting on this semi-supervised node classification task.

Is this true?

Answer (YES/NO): NO